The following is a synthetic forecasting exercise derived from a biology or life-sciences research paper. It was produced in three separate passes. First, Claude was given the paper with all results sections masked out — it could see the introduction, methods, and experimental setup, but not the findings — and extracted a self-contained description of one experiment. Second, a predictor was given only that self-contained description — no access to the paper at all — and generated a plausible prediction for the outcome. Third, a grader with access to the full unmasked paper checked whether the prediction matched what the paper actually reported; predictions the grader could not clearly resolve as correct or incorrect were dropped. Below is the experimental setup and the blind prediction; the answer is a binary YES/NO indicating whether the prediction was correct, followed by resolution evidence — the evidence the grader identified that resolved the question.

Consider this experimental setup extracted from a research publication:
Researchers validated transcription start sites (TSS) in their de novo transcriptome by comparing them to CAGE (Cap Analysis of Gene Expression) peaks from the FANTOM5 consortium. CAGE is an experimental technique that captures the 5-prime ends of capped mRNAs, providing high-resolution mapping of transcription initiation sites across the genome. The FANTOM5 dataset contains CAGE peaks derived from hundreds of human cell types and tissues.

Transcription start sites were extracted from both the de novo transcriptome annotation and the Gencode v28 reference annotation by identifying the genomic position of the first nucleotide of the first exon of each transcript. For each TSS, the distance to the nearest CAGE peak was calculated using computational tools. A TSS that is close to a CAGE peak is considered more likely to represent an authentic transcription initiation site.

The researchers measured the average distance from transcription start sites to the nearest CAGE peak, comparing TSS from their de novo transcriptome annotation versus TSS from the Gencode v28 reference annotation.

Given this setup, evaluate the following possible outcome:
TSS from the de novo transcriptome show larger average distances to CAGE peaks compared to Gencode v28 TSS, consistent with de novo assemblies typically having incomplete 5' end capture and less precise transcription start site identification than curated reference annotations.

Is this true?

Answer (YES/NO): NO